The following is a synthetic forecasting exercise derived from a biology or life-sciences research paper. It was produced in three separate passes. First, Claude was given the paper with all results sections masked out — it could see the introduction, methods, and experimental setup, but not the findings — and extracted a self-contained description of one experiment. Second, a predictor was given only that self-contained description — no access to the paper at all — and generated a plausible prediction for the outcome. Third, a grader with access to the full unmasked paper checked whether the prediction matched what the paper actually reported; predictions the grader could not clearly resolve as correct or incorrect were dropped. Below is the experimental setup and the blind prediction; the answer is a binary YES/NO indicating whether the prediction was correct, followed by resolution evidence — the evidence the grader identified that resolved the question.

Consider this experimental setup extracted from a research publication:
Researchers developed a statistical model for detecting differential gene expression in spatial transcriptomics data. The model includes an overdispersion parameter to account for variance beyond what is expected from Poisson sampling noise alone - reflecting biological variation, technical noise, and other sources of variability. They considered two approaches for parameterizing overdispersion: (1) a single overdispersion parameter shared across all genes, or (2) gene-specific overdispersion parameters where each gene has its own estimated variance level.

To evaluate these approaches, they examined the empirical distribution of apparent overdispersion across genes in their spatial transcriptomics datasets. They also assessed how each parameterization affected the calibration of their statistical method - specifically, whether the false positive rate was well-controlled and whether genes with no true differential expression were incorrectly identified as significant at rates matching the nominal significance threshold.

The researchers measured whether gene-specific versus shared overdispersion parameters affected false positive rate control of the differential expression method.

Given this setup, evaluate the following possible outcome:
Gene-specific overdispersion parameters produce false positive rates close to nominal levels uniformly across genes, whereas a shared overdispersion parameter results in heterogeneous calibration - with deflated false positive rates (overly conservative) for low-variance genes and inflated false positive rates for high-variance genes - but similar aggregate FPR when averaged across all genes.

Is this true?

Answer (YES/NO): NO